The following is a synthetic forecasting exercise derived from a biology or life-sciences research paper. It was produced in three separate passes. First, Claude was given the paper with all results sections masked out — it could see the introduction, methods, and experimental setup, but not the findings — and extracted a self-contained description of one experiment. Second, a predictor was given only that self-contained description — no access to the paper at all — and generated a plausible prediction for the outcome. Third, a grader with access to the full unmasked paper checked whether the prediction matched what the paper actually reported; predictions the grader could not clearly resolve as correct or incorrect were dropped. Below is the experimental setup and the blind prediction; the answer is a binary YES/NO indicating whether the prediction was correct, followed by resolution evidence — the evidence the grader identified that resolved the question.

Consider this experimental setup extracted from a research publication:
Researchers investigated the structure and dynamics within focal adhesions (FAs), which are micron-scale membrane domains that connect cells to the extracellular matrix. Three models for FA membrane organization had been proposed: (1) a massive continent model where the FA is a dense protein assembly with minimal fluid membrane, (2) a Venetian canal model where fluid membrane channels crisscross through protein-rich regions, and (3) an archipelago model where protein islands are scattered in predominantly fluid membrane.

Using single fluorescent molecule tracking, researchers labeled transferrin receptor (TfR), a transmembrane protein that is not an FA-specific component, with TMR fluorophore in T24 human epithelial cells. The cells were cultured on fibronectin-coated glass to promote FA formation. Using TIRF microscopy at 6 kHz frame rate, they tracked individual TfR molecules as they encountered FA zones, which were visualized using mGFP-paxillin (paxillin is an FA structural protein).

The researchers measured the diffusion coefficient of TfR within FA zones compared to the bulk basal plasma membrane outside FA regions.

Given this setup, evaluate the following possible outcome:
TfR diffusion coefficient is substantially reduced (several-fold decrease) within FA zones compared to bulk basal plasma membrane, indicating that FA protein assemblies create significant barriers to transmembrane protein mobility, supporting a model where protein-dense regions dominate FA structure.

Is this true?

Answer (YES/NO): NO